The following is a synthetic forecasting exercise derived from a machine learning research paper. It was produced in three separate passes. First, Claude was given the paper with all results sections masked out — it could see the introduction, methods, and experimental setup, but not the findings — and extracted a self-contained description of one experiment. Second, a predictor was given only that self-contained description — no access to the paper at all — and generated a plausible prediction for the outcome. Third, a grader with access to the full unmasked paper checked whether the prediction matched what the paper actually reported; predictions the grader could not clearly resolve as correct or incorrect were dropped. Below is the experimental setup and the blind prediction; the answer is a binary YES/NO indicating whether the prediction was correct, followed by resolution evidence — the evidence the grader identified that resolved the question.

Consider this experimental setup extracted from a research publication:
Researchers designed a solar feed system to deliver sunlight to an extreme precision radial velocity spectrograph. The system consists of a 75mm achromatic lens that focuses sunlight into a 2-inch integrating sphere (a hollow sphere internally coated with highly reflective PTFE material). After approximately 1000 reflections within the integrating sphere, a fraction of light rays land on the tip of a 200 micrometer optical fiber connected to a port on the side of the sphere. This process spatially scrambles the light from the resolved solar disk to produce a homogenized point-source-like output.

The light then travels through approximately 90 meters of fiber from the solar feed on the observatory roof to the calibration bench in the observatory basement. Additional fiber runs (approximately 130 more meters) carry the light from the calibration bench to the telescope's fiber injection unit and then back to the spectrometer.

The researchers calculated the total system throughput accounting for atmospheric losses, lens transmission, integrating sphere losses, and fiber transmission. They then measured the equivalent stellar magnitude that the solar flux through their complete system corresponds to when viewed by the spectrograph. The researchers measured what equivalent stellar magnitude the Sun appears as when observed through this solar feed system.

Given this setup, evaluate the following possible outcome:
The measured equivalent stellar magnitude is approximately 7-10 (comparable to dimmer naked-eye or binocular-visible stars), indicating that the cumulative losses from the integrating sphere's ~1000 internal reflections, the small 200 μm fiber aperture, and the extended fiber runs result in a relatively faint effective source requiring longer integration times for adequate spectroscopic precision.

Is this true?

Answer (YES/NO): NO